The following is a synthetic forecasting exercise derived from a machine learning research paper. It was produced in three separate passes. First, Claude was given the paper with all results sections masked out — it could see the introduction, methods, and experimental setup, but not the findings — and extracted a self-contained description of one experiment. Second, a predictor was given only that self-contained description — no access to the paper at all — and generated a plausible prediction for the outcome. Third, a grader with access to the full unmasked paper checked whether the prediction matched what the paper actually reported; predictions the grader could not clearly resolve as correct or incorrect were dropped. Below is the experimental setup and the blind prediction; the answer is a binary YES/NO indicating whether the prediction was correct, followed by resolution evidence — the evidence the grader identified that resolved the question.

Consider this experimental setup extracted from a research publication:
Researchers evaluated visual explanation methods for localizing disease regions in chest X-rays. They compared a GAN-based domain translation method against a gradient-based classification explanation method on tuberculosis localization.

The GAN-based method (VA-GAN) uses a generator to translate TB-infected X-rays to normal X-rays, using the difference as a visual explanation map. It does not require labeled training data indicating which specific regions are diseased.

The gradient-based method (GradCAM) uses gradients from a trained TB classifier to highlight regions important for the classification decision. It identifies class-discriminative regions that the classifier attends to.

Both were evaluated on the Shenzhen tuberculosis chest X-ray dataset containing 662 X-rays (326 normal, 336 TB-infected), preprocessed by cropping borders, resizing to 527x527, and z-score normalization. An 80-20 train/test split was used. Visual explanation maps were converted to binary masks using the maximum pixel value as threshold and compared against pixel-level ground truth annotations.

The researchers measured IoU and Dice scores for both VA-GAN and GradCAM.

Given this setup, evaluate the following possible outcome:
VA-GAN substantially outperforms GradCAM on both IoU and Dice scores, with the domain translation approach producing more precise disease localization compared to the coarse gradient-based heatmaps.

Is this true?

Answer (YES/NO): NO